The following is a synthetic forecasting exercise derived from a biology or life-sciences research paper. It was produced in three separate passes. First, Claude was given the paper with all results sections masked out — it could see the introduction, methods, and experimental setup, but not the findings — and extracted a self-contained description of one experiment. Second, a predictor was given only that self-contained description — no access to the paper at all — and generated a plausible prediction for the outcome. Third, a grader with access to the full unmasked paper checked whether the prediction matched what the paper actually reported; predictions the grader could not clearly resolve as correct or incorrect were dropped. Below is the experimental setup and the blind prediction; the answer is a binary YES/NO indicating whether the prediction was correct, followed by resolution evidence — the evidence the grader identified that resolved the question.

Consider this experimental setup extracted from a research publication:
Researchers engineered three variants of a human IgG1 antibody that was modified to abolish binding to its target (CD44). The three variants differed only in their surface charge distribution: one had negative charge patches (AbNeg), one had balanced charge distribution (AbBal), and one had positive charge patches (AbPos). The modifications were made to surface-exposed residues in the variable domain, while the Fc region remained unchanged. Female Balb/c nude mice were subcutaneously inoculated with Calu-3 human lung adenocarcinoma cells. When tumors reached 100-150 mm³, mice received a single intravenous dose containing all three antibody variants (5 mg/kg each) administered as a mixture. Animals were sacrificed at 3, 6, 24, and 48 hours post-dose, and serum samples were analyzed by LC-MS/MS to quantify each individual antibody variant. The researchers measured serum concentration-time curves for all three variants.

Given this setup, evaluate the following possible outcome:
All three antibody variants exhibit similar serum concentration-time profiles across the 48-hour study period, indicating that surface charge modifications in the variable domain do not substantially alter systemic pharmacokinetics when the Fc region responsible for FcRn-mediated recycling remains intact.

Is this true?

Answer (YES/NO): NO